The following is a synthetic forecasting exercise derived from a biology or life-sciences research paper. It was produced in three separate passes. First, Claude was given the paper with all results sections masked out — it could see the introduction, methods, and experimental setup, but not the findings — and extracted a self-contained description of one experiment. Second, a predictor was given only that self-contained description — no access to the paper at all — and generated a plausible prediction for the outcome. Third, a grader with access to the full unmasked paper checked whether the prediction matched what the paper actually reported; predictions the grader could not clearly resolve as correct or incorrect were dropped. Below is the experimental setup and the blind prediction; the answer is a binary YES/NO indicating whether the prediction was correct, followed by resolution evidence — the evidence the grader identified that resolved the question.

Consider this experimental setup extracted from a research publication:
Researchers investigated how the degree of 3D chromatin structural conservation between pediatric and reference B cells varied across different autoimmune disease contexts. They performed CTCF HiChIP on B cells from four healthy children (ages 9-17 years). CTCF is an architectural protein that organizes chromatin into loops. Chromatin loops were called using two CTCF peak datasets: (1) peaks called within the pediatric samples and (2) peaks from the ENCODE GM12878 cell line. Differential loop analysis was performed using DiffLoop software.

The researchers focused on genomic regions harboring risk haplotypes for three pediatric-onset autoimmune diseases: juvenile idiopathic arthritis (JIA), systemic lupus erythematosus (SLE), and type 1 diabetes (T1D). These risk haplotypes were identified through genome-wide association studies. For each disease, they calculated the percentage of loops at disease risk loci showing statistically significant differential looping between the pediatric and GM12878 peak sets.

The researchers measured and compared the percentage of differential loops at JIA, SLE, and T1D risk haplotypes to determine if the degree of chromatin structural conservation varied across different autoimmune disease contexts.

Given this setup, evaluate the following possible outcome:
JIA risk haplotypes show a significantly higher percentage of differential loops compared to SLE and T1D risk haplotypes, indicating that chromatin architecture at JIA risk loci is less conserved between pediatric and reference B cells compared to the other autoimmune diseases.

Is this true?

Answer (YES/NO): NO